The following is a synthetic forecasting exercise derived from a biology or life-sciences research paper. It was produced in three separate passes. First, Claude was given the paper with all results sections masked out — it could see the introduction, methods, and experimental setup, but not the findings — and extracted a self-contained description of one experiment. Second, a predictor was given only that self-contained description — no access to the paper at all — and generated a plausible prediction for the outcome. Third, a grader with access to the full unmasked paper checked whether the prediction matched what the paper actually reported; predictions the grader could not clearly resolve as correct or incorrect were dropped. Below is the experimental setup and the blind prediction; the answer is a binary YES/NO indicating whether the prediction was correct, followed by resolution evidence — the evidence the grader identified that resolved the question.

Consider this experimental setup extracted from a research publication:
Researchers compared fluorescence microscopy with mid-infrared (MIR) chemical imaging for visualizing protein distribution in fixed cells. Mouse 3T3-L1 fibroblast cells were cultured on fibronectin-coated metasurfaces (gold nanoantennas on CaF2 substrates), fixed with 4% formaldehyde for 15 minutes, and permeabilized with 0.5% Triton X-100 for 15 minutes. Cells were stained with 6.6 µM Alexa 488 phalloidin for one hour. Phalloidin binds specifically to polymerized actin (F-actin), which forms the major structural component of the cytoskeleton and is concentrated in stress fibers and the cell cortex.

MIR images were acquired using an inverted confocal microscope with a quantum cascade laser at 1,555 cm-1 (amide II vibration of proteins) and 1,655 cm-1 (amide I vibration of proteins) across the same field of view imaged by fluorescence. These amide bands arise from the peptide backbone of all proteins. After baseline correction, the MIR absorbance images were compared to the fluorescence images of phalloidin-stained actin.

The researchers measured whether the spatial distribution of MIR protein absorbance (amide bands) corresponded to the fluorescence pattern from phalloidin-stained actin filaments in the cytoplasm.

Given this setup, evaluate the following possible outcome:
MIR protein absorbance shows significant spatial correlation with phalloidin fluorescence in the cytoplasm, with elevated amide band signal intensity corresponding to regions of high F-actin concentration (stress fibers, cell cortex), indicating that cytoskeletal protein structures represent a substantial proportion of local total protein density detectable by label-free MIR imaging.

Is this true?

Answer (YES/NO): NO